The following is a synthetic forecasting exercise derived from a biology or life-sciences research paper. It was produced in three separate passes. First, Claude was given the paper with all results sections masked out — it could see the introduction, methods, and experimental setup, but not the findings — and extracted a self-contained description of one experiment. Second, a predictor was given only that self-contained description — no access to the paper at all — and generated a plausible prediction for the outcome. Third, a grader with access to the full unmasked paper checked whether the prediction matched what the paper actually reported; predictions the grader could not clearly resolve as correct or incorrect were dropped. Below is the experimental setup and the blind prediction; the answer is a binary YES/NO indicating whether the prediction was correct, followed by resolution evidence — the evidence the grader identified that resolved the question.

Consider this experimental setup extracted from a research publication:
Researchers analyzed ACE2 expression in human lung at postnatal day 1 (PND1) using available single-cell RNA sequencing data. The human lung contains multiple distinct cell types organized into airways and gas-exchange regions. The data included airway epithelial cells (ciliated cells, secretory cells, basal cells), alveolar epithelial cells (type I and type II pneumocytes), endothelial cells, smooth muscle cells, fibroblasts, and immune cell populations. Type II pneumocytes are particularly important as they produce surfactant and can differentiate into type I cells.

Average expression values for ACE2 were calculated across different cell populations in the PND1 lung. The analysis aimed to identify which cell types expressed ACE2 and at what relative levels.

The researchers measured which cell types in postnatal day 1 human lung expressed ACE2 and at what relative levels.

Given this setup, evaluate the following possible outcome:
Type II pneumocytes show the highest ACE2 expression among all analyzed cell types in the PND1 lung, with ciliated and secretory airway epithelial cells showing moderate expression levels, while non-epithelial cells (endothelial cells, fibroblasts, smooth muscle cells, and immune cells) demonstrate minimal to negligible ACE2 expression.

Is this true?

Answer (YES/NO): NO